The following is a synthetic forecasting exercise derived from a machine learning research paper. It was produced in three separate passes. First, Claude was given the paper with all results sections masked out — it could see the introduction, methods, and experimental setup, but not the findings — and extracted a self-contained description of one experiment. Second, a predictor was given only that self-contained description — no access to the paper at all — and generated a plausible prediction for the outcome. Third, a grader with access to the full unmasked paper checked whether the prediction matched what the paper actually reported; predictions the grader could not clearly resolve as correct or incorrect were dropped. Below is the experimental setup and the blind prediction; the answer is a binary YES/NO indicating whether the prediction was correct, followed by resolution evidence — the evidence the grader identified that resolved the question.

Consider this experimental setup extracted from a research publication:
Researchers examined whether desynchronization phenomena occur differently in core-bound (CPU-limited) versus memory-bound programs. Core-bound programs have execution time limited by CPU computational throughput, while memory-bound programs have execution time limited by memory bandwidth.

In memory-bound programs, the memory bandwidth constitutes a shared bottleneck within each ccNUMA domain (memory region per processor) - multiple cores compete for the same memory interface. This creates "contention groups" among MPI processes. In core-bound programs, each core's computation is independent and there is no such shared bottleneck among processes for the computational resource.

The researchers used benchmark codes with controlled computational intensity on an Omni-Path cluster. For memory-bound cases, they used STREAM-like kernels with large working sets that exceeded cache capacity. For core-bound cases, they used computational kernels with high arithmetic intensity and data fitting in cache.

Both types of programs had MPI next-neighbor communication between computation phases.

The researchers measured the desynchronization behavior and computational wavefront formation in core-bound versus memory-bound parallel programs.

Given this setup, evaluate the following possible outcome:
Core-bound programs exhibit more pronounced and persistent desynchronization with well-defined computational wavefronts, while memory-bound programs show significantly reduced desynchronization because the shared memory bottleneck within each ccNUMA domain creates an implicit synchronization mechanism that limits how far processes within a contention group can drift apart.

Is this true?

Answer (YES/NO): NO